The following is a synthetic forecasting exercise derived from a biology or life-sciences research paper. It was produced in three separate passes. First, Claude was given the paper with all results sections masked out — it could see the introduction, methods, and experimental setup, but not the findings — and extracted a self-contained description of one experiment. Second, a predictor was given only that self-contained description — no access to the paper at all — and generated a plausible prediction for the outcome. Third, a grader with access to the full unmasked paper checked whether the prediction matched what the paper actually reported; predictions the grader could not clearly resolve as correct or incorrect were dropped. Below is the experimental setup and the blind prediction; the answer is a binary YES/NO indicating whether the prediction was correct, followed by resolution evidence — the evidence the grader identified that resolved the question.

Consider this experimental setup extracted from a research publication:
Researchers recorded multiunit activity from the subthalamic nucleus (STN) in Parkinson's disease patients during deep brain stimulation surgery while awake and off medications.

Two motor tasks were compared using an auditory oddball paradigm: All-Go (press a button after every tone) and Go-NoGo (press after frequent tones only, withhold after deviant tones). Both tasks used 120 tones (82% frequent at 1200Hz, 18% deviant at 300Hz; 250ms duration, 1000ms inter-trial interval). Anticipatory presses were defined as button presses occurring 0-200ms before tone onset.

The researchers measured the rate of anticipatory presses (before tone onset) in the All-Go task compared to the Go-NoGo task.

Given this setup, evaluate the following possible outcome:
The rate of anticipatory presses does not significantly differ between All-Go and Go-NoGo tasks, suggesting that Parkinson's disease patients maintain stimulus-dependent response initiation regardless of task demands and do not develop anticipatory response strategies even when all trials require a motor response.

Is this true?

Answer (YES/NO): NO